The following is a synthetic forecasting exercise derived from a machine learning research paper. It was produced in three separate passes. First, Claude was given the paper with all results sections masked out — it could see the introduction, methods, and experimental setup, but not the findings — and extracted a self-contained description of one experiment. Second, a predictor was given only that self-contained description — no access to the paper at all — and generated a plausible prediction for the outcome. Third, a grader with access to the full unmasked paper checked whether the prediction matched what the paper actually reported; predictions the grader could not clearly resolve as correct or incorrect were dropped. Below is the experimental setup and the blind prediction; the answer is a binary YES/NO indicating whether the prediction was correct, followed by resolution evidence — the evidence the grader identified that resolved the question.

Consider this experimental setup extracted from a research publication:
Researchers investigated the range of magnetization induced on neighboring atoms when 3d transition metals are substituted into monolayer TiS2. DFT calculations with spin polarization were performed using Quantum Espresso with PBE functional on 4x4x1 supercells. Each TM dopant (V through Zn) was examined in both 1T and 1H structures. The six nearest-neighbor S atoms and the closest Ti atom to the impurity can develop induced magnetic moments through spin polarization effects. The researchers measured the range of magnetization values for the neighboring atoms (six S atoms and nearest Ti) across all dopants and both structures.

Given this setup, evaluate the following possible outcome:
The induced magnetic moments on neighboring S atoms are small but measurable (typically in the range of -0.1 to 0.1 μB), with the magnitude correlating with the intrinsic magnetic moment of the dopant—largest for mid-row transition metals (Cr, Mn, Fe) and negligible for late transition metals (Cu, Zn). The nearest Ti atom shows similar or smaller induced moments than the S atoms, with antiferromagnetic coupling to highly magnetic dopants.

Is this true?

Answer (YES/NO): NO